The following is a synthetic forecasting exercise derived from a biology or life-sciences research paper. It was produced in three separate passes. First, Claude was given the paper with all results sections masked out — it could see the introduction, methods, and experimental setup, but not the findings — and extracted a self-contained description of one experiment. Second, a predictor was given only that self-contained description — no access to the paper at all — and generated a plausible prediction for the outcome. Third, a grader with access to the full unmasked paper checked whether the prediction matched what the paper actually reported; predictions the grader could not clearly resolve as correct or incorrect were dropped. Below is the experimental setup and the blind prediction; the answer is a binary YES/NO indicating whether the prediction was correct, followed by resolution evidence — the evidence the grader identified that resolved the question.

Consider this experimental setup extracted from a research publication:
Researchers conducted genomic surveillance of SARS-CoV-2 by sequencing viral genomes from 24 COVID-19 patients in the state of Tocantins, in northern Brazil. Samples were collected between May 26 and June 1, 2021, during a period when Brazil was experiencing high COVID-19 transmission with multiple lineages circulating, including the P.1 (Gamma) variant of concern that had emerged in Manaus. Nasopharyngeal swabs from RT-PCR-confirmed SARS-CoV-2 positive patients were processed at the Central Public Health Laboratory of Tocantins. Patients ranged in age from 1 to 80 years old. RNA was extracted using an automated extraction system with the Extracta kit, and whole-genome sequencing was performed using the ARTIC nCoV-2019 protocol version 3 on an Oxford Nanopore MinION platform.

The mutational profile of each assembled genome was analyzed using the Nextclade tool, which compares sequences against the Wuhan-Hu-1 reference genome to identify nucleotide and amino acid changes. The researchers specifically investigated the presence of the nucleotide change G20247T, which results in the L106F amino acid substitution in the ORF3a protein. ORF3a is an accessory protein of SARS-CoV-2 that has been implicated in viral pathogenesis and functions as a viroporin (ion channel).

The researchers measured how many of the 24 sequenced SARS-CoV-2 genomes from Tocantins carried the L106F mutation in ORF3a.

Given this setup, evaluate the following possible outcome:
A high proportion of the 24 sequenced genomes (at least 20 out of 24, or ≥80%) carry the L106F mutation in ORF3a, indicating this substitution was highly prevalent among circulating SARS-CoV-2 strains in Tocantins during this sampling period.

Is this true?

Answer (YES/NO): NO